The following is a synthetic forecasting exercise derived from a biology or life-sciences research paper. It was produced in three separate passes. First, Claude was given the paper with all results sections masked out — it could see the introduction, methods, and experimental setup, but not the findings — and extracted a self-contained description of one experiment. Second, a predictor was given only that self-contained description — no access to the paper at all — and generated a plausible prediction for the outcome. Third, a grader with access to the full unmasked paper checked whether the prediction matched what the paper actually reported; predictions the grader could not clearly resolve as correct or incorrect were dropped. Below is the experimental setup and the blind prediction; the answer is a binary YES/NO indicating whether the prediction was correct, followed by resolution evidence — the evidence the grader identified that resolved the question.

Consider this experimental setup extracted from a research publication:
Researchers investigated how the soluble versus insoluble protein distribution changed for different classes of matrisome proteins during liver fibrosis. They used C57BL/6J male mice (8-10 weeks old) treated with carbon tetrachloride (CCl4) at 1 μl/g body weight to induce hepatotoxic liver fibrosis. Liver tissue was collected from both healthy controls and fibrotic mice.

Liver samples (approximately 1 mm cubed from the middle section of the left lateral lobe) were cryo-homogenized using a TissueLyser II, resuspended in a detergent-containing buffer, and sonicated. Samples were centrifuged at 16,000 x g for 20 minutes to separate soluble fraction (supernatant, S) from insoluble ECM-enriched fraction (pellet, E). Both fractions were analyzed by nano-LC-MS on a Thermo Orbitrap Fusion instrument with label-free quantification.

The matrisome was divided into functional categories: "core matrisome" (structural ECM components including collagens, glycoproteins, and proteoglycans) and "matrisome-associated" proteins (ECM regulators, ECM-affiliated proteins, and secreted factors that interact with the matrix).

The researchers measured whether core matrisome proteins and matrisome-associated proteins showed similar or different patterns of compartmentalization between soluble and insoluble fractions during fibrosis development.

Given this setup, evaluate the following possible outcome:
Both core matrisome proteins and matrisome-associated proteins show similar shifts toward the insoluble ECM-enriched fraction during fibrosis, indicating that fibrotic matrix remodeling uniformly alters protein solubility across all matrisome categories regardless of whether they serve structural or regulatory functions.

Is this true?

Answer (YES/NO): NO